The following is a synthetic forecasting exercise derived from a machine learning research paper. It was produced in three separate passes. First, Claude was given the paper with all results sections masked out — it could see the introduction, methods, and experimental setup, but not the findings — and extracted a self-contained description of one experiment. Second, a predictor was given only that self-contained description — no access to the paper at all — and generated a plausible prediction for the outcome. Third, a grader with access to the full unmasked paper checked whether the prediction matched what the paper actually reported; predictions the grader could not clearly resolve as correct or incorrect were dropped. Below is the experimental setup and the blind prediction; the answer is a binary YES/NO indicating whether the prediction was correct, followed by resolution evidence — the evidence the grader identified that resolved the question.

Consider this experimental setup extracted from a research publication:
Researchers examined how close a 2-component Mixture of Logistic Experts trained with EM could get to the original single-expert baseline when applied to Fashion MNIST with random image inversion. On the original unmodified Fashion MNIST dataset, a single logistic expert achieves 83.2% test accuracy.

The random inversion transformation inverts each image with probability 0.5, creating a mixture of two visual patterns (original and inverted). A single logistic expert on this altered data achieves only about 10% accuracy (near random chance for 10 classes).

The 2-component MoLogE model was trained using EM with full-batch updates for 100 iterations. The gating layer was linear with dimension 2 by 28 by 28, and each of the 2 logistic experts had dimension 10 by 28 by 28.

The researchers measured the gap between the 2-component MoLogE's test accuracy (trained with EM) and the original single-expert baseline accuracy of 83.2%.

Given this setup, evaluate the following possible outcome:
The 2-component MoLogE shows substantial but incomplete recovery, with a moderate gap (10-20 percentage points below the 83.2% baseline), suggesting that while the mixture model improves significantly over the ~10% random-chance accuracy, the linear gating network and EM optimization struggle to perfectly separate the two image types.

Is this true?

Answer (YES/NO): NO